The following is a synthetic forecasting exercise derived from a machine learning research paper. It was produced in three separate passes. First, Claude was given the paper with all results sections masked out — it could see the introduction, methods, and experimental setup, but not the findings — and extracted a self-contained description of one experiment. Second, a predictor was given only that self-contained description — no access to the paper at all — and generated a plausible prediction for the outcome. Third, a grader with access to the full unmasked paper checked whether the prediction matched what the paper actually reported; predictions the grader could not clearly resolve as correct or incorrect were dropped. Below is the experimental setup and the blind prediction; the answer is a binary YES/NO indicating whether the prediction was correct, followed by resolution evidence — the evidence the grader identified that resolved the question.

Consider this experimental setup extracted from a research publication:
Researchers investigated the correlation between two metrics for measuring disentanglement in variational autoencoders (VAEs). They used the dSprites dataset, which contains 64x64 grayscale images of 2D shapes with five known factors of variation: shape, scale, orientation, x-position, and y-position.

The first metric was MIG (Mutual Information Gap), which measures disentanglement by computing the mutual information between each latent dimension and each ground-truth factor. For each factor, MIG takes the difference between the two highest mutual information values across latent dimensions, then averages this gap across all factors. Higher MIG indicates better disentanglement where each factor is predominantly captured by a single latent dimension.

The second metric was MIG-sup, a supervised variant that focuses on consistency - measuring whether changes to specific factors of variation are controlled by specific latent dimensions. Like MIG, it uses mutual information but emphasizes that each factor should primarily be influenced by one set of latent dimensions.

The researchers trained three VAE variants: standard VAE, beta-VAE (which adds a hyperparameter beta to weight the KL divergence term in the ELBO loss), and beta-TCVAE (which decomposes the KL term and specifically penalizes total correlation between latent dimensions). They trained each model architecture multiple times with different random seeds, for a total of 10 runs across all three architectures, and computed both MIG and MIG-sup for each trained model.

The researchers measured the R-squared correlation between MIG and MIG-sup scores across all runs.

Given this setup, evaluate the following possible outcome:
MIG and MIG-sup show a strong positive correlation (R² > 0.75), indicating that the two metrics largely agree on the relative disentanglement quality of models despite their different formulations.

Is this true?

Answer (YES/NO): YES